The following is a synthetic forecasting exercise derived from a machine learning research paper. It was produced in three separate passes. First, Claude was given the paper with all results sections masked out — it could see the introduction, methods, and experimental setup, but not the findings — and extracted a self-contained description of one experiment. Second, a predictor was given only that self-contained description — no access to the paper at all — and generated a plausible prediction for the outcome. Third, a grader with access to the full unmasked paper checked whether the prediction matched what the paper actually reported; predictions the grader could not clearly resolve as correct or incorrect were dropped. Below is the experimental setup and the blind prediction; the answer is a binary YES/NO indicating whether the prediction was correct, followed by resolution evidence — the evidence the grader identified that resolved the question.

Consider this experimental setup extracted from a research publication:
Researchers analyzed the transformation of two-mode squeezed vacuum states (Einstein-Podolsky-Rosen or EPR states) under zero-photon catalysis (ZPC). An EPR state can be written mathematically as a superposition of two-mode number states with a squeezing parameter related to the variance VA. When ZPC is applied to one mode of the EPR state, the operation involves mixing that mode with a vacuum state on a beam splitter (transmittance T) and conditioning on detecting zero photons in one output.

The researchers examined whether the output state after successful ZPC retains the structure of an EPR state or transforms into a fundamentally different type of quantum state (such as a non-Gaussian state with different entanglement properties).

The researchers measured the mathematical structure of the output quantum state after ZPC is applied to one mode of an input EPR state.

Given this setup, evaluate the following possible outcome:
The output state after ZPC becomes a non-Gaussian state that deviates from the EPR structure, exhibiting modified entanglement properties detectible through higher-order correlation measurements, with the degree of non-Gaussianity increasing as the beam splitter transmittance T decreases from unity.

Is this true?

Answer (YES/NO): NO